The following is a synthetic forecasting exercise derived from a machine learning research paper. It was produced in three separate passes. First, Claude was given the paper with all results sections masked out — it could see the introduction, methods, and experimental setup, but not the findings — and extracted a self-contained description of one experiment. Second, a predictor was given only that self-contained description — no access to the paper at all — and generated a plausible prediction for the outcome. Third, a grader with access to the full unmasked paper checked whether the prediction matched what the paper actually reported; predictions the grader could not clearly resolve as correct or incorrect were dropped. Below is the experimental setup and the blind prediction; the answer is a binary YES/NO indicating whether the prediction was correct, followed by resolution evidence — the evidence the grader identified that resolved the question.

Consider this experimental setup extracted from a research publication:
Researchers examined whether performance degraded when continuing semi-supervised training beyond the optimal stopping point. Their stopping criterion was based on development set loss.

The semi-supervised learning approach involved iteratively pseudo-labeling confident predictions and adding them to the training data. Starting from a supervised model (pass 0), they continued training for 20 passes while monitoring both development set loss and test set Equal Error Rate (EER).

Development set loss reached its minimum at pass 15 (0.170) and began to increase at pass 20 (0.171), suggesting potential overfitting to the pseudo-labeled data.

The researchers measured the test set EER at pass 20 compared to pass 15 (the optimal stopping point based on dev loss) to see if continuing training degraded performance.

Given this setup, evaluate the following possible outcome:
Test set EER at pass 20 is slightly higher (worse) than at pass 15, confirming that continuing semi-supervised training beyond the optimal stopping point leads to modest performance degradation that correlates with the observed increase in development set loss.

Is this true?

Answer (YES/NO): NO